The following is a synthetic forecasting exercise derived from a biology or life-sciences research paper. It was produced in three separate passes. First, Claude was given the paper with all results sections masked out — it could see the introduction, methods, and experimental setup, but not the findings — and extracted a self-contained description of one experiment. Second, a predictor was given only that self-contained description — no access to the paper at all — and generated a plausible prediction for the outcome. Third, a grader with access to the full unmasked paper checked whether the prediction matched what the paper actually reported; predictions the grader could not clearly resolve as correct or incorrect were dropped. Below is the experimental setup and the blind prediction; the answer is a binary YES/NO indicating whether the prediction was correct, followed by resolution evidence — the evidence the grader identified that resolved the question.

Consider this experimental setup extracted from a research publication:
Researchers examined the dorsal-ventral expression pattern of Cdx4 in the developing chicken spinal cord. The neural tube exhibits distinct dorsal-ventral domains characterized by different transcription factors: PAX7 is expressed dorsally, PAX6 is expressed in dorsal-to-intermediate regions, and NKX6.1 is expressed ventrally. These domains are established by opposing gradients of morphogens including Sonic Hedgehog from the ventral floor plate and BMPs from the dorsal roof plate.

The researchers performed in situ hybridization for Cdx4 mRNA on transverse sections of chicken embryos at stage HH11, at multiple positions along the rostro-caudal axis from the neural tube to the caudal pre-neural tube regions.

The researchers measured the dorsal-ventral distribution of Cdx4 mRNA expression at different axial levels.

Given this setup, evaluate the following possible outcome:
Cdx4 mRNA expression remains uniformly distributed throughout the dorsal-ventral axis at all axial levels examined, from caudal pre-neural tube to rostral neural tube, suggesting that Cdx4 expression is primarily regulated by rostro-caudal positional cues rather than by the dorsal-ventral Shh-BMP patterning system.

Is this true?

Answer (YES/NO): NO